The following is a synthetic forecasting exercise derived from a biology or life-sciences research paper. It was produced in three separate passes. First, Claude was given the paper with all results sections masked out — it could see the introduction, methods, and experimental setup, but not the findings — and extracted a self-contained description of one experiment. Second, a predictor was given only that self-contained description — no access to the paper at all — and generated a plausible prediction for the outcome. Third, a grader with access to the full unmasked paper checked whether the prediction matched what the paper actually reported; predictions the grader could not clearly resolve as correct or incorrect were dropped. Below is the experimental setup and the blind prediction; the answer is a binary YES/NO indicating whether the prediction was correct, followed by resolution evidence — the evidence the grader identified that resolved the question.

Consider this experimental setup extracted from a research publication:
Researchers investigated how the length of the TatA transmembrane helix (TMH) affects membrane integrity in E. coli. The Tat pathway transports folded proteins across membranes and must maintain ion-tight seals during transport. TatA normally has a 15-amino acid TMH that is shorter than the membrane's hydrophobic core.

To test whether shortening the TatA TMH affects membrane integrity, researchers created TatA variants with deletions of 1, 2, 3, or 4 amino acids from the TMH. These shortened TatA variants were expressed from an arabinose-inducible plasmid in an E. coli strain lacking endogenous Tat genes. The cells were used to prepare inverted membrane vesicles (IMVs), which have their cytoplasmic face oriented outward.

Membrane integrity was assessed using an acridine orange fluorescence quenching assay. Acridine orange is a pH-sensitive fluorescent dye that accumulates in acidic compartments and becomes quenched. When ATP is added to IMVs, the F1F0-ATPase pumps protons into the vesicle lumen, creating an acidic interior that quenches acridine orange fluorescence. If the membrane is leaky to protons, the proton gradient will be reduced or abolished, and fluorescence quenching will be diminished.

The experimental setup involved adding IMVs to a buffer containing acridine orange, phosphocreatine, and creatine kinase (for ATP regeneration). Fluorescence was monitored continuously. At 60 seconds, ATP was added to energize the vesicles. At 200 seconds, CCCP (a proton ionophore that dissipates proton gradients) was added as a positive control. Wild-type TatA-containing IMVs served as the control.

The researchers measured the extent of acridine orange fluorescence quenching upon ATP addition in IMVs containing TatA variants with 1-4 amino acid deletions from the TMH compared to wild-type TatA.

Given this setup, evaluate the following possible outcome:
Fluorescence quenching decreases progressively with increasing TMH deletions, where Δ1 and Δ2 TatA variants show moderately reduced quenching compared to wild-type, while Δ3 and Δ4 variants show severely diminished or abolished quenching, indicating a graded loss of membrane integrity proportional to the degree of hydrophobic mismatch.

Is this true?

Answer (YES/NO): YES